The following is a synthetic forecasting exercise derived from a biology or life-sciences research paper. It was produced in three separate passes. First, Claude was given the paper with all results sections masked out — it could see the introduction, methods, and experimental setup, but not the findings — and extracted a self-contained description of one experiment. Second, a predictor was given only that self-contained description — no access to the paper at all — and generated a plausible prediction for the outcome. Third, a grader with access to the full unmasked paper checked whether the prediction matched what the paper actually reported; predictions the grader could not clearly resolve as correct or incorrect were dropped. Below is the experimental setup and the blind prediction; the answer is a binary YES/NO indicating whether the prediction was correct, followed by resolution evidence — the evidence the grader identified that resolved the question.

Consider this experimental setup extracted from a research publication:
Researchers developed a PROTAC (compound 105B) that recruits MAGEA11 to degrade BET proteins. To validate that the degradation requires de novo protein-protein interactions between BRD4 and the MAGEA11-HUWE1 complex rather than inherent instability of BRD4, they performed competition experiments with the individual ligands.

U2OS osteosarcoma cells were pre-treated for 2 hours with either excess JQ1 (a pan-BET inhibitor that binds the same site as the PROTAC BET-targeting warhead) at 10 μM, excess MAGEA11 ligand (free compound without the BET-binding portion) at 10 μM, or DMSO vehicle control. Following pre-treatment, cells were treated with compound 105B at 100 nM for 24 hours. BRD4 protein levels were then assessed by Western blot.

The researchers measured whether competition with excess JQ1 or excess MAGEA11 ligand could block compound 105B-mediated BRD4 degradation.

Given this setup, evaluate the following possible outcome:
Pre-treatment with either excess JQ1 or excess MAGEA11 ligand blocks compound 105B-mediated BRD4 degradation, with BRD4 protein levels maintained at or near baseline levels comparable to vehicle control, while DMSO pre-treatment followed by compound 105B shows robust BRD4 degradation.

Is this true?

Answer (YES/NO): NO